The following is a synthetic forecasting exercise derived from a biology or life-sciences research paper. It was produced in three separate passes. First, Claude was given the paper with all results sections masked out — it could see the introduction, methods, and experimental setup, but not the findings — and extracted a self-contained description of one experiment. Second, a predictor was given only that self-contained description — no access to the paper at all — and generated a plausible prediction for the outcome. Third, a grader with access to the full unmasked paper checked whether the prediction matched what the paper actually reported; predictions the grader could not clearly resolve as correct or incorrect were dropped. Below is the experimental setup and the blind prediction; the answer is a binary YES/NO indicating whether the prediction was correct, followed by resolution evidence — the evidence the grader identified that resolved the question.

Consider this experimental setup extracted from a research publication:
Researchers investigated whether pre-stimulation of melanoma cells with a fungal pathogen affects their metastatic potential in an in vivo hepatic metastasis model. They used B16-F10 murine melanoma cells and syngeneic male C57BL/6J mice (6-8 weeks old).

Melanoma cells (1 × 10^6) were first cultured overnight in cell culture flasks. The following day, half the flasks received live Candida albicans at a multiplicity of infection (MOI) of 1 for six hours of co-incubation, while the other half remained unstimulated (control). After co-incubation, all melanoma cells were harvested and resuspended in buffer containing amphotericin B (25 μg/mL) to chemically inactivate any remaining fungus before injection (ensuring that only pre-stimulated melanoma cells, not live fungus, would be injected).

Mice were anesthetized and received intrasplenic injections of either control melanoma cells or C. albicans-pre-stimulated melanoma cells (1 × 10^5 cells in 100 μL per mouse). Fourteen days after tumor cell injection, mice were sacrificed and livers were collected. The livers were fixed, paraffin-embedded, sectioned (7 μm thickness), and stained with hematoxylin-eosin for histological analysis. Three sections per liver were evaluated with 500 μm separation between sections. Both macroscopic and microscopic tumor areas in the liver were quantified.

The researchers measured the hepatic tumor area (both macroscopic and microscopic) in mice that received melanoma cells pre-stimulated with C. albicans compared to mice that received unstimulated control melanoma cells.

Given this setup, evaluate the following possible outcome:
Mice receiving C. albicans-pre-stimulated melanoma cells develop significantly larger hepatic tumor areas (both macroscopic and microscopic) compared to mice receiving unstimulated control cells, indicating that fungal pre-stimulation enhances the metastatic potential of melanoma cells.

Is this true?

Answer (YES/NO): YES